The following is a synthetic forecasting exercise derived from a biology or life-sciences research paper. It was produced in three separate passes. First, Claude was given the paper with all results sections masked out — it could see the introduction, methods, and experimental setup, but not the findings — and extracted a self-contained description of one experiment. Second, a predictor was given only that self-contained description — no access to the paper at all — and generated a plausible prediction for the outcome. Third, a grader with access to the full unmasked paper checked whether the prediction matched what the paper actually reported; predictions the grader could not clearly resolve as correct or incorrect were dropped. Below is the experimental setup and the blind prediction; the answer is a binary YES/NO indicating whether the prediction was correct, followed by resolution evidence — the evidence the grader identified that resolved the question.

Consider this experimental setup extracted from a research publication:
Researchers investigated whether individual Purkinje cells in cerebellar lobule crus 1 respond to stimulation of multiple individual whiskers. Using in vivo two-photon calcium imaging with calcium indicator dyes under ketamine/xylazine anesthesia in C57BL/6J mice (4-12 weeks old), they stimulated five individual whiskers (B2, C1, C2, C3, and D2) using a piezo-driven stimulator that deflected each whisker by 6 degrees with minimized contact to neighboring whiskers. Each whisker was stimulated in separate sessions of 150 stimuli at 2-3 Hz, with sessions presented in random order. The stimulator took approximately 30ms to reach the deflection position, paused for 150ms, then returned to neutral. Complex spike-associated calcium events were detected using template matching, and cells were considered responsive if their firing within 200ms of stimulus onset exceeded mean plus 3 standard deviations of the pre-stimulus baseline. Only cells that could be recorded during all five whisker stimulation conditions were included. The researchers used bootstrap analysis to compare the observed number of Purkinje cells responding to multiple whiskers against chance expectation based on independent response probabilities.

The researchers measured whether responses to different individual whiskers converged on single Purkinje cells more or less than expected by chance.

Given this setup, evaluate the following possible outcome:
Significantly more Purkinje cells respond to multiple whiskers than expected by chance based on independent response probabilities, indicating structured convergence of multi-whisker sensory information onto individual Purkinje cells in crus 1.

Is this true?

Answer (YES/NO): YES